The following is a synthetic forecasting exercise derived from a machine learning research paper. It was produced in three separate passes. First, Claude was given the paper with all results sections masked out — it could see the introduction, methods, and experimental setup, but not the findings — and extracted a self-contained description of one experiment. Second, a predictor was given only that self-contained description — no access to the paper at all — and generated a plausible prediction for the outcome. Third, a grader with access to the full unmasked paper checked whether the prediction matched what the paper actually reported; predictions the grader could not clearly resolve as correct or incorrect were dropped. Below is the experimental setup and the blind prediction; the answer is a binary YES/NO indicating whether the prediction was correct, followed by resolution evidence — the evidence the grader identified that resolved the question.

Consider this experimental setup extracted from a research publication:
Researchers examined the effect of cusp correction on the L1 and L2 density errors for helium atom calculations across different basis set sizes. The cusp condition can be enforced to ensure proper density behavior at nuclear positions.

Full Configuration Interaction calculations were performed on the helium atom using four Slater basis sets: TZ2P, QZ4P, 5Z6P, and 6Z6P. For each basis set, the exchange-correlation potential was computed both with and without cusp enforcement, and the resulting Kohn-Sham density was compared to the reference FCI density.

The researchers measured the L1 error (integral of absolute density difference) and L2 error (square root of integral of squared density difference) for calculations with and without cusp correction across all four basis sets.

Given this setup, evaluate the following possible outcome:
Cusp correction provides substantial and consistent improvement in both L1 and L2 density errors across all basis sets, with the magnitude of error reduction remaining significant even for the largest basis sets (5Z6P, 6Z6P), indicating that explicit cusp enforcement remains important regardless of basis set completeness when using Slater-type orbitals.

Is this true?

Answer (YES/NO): NO